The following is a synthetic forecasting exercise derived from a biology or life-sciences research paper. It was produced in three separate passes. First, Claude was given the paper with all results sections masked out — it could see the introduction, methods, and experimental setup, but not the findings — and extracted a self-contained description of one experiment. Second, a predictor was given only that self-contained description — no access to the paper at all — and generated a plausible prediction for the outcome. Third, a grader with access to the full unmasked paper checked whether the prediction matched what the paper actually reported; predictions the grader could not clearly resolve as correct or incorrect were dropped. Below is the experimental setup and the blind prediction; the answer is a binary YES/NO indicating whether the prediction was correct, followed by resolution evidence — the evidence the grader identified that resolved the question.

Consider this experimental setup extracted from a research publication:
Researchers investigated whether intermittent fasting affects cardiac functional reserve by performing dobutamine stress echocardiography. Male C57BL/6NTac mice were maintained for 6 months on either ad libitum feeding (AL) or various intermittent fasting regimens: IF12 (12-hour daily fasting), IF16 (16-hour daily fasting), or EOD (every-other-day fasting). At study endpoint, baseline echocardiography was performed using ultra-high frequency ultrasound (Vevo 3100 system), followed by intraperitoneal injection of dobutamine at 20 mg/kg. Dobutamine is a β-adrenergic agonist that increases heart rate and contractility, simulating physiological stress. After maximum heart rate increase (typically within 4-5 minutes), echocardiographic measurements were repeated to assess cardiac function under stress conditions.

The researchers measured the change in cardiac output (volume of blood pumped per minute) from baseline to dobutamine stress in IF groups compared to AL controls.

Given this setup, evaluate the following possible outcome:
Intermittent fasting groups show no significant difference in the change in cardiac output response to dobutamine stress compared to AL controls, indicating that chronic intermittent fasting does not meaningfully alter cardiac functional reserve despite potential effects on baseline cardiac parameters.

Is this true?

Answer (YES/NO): NO